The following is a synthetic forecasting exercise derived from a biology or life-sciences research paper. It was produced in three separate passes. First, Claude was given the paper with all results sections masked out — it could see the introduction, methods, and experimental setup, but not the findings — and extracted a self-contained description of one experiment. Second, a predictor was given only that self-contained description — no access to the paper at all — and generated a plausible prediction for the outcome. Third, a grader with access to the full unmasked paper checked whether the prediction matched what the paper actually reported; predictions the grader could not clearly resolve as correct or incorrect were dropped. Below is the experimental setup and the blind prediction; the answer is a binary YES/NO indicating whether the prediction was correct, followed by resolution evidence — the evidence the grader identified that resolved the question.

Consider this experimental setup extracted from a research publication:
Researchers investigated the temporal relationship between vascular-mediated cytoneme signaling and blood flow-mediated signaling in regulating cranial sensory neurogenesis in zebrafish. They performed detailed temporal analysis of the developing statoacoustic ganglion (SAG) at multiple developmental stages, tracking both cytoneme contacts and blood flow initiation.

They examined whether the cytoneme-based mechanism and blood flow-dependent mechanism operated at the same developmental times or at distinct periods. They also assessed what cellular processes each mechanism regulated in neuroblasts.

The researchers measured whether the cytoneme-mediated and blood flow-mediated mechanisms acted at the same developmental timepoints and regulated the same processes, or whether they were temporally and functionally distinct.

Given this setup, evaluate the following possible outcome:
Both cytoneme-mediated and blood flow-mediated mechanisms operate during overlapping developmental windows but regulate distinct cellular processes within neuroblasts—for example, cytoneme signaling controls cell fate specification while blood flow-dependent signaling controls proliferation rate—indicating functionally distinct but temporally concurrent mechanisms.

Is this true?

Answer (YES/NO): NO